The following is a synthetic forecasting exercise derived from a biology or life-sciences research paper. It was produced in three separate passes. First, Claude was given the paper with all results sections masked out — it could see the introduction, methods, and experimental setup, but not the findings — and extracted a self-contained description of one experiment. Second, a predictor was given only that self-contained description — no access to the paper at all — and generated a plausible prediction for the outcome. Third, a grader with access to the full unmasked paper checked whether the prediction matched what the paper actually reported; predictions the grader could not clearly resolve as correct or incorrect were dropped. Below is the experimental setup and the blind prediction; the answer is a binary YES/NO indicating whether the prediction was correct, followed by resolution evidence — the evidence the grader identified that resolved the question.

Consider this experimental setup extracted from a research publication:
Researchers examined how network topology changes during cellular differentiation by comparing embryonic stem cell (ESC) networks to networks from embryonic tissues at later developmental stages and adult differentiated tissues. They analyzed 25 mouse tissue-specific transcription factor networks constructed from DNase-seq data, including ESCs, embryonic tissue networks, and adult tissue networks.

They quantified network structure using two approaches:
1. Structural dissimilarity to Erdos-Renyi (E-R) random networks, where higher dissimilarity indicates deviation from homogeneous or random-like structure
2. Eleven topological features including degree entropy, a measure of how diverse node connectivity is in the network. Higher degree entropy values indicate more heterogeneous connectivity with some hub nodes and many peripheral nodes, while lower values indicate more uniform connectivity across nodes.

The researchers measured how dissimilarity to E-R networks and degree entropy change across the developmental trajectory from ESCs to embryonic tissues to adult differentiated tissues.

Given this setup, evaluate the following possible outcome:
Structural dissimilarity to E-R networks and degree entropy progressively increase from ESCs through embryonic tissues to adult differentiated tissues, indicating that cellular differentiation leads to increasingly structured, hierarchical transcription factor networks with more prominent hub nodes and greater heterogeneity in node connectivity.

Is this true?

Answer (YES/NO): NO